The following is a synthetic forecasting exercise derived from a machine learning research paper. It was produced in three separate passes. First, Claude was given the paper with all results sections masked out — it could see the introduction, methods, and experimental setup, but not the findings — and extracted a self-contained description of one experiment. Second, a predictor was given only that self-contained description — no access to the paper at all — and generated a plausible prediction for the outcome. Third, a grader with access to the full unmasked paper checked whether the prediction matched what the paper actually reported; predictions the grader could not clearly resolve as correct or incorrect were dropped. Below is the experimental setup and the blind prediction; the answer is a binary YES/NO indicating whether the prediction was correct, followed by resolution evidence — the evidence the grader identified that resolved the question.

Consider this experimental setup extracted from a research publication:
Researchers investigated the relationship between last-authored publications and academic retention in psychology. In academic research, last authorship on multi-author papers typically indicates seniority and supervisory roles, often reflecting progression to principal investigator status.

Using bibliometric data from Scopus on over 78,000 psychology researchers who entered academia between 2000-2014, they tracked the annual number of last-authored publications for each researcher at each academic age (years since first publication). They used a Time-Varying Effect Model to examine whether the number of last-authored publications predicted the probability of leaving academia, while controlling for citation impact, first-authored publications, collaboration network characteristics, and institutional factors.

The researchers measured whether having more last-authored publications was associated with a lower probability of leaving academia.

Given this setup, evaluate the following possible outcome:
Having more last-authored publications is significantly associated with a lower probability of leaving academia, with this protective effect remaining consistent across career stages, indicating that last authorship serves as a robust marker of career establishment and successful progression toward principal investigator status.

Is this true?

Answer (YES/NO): NO